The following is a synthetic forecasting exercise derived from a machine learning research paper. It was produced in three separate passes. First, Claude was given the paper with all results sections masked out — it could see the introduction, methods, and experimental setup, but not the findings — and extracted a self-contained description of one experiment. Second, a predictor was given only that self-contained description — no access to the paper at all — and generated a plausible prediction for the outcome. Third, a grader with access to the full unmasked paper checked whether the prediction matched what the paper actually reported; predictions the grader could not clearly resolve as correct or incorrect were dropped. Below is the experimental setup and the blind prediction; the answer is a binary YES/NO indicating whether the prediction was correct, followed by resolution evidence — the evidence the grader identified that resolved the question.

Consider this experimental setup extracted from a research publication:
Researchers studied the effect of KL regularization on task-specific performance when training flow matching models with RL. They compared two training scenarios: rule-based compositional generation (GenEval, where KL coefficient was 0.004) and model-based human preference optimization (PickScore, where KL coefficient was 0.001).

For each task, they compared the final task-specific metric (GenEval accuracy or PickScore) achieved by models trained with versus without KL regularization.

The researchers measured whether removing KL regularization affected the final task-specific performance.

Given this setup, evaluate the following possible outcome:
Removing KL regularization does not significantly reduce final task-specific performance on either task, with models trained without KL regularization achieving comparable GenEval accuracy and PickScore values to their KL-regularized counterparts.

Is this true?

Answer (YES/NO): YES